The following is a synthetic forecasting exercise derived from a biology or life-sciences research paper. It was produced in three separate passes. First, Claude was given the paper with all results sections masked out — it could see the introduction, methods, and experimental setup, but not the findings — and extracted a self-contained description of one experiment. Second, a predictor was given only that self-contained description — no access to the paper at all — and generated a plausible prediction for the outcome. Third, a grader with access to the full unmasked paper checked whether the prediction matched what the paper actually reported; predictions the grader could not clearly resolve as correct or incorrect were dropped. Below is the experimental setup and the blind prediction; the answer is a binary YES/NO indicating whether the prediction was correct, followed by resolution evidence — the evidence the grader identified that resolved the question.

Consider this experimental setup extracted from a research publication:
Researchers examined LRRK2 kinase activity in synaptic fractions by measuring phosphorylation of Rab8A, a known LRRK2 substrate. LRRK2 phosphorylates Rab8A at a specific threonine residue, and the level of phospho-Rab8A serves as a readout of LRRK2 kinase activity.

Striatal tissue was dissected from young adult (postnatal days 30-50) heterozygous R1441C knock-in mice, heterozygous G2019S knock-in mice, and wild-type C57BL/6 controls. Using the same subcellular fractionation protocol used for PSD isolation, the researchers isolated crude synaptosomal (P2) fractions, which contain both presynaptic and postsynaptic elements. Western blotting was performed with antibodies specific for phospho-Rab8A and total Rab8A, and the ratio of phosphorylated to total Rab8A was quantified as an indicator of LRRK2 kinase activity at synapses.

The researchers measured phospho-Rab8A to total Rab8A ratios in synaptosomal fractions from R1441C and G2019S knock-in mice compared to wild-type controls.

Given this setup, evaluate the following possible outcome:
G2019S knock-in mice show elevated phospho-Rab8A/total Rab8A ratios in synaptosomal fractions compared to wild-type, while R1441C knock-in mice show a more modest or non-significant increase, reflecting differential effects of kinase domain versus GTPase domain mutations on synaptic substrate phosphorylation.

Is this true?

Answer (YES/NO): NO